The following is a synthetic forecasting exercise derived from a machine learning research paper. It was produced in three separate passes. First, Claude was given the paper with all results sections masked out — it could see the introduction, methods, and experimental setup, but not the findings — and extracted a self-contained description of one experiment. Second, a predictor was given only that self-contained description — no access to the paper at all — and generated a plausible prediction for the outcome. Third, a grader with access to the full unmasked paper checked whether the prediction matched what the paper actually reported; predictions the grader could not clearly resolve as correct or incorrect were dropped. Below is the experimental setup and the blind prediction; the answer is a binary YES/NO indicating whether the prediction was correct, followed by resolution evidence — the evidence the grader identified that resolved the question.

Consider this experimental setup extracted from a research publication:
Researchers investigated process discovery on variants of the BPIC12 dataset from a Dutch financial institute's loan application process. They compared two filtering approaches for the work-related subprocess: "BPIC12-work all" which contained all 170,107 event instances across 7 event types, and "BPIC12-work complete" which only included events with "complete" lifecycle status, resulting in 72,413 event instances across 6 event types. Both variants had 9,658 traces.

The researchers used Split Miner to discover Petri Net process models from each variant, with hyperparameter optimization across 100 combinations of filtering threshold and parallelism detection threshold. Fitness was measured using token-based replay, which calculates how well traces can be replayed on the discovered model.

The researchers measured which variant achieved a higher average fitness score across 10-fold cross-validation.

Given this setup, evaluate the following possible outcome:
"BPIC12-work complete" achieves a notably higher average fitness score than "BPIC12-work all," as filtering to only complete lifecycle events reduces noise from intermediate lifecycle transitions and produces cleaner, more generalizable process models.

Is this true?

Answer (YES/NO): NO